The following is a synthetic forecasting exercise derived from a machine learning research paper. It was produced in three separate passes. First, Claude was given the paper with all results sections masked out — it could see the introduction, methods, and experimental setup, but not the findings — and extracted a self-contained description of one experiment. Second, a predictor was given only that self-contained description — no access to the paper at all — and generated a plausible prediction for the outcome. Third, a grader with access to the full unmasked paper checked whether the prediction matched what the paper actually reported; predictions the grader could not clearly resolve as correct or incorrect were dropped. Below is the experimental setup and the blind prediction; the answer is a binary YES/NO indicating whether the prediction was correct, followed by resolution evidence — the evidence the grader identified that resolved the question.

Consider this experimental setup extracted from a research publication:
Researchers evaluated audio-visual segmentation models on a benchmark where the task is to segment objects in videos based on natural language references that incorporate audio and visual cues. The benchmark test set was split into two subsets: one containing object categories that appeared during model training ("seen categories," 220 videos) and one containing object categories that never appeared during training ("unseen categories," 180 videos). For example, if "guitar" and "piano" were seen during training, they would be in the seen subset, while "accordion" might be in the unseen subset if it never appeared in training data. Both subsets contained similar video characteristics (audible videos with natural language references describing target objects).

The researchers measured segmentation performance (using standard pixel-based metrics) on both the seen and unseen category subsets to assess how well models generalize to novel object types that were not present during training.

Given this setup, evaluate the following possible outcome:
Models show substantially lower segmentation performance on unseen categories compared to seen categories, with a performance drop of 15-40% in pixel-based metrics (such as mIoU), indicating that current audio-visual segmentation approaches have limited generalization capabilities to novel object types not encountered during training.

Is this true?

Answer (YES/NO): NO